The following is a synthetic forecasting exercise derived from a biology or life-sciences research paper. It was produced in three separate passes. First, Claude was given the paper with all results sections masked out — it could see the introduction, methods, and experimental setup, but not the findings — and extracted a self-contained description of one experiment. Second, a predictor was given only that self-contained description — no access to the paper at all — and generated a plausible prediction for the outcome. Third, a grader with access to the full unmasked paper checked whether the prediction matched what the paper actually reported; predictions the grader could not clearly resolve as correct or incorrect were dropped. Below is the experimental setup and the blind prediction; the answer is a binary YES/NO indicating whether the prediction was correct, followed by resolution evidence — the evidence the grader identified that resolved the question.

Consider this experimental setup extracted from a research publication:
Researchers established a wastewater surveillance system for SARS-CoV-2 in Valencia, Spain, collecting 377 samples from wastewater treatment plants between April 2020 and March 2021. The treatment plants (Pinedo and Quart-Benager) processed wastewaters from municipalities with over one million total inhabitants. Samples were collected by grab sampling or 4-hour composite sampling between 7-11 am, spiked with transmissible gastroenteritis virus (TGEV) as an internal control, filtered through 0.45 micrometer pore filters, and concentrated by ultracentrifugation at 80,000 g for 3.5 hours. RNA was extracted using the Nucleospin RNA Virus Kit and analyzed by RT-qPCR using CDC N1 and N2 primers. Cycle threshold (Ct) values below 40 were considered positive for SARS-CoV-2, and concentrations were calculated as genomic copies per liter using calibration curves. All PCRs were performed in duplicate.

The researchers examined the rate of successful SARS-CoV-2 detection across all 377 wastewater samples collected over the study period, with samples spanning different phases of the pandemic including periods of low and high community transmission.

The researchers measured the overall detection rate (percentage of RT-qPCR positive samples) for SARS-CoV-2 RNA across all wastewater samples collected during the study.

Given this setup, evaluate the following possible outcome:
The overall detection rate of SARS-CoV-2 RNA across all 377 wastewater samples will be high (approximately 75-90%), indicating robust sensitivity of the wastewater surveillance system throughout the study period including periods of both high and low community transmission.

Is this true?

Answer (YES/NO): YES